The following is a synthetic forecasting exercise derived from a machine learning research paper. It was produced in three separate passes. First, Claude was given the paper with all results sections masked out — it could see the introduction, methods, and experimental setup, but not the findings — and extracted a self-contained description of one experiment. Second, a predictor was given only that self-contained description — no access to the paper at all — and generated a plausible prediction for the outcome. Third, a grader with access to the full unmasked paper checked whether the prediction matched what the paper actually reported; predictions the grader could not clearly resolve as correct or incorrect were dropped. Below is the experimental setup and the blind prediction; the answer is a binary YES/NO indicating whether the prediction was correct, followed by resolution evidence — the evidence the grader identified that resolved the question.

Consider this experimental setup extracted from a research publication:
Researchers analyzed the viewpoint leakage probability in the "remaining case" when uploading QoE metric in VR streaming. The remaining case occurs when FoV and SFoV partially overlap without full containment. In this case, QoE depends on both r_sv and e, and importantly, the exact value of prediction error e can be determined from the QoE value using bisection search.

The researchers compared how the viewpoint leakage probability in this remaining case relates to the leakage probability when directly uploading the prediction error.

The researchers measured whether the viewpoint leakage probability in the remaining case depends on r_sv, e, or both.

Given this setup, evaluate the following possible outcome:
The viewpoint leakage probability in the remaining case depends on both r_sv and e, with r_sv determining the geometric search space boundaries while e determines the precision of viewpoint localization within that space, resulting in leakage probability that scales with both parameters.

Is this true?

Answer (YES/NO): NO